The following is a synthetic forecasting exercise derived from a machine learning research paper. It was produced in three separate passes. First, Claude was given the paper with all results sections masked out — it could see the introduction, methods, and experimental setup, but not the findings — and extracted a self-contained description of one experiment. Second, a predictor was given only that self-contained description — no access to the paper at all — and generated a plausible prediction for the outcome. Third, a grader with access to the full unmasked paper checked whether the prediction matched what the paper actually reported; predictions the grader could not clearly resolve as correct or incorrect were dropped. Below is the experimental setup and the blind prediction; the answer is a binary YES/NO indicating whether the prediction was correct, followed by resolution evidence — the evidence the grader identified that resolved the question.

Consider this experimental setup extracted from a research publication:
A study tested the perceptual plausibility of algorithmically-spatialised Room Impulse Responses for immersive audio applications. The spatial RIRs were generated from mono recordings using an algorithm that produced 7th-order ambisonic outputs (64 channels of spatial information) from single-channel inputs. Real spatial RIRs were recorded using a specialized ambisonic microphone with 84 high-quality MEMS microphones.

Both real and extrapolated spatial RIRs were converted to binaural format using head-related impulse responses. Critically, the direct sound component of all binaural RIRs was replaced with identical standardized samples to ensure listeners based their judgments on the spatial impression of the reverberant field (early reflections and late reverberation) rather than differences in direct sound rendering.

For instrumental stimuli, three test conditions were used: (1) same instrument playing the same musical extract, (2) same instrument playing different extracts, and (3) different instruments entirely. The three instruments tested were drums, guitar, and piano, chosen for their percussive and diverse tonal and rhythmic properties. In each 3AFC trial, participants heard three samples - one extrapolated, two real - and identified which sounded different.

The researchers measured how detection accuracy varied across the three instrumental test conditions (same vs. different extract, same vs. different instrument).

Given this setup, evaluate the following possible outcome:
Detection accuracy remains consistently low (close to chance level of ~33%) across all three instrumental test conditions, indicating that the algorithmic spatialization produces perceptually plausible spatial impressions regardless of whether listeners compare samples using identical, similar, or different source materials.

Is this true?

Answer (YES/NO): NO